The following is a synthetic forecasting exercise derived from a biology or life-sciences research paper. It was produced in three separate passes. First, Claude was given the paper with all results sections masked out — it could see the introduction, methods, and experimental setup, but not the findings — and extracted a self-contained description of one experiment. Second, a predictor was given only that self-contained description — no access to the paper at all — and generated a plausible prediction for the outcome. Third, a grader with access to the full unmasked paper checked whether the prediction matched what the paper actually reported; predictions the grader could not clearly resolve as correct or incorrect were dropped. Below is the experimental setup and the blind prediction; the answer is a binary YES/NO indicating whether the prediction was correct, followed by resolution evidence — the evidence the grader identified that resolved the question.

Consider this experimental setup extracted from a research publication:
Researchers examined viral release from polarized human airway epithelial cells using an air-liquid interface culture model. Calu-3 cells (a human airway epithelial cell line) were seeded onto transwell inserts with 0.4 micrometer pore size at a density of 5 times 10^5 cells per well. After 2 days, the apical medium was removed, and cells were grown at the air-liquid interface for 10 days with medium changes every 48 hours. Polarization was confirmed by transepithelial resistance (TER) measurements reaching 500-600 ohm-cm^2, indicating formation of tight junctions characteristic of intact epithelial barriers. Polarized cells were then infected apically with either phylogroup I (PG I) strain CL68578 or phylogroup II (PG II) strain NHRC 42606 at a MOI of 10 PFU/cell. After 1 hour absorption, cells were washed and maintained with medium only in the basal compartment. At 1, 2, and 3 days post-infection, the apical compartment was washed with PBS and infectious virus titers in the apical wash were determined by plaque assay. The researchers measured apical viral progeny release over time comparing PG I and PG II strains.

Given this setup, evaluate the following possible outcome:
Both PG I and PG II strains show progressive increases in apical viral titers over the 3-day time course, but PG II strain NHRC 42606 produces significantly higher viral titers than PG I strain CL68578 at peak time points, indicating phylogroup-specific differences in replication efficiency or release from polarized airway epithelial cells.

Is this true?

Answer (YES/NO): NO